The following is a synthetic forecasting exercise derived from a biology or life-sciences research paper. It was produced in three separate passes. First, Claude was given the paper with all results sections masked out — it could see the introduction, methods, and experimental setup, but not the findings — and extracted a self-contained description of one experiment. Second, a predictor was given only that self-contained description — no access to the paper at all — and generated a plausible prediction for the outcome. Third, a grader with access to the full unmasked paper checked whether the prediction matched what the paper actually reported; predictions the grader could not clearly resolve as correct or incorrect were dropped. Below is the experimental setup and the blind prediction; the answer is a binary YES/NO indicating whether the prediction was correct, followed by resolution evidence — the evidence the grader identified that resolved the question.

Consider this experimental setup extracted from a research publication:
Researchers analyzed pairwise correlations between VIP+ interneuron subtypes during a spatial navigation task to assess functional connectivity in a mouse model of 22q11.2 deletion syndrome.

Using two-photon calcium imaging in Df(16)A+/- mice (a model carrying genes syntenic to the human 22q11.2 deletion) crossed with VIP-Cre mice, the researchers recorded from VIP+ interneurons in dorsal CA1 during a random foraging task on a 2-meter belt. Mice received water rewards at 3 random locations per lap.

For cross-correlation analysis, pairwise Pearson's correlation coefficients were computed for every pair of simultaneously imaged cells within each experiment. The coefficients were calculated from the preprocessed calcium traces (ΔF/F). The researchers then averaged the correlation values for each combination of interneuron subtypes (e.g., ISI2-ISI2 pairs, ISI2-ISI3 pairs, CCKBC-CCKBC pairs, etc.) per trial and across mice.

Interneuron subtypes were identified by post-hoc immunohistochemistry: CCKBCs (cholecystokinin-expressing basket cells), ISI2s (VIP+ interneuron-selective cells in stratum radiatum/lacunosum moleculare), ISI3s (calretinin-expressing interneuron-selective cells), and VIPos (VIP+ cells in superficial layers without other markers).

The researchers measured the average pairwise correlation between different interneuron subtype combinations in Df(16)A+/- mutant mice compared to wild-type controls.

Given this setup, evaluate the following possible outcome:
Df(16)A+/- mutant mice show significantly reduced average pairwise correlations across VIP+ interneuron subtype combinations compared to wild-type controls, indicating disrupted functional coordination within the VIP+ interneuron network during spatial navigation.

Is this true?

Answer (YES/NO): NO